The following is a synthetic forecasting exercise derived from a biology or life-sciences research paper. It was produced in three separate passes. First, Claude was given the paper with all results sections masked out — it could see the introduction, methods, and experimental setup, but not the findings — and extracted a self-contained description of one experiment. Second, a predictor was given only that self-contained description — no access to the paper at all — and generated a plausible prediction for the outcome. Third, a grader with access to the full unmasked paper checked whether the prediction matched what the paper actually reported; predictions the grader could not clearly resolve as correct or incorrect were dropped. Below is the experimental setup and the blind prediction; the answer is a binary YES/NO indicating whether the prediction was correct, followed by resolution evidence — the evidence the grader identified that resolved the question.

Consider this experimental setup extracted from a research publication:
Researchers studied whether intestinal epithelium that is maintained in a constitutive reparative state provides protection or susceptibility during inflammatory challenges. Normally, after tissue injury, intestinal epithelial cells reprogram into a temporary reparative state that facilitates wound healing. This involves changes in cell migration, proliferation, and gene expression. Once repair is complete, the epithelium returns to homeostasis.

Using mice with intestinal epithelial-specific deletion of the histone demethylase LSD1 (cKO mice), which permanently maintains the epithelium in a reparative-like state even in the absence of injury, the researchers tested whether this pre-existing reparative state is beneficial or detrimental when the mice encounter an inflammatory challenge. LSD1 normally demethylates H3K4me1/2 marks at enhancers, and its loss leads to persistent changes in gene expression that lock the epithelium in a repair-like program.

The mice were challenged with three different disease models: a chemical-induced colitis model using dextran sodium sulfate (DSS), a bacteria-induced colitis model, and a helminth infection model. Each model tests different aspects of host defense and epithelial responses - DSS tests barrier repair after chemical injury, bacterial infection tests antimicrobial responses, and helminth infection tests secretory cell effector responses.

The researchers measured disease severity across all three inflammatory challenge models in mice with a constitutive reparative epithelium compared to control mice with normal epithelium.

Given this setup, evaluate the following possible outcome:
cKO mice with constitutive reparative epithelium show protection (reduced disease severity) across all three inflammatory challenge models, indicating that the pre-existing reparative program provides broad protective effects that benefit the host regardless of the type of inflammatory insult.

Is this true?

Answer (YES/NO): NO